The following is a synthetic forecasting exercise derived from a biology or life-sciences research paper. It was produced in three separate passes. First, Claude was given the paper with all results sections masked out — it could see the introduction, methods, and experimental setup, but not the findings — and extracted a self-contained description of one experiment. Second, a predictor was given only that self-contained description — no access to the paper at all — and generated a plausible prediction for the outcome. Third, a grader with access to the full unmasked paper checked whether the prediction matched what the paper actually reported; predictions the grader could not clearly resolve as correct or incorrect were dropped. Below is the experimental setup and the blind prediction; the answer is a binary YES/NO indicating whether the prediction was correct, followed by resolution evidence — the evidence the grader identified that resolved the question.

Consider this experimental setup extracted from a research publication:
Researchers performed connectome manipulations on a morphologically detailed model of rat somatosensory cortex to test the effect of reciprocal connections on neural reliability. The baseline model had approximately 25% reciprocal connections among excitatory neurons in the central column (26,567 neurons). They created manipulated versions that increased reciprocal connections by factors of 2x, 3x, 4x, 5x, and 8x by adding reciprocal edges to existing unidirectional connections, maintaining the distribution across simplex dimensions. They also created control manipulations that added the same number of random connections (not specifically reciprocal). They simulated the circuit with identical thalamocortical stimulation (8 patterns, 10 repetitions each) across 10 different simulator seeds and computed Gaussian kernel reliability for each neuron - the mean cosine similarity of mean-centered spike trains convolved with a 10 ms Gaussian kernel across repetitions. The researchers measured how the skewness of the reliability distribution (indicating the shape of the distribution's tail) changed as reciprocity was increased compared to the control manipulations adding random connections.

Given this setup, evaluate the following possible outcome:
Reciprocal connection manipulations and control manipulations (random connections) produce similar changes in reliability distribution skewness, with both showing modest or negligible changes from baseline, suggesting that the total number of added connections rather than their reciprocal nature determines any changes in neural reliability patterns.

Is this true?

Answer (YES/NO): NO